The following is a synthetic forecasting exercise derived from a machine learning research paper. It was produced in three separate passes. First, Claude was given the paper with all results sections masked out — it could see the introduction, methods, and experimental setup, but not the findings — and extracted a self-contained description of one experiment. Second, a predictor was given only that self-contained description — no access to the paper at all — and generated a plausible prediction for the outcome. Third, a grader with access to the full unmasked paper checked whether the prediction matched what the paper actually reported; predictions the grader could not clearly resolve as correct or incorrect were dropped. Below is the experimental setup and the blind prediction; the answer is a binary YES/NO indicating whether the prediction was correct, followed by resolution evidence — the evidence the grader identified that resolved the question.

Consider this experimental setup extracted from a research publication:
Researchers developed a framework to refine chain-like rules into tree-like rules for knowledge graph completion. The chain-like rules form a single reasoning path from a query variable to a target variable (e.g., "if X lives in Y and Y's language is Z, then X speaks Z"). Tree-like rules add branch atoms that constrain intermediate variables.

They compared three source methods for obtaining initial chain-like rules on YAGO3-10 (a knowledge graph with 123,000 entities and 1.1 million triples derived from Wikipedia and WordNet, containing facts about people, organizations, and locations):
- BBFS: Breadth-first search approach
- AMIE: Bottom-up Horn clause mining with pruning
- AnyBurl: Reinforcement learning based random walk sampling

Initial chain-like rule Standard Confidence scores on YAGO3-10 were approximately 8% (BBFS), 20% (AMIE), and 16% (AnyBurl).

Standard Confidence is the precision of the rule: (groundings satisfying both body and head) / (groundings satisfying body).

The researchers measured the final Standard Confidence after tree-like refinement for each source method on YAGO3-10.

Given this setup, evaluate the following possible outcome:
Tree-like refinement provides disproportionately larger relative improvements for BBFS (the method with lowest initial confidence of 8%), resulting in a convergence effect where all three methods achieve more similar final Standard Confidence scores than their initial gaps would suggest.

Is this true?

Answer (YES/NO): YES